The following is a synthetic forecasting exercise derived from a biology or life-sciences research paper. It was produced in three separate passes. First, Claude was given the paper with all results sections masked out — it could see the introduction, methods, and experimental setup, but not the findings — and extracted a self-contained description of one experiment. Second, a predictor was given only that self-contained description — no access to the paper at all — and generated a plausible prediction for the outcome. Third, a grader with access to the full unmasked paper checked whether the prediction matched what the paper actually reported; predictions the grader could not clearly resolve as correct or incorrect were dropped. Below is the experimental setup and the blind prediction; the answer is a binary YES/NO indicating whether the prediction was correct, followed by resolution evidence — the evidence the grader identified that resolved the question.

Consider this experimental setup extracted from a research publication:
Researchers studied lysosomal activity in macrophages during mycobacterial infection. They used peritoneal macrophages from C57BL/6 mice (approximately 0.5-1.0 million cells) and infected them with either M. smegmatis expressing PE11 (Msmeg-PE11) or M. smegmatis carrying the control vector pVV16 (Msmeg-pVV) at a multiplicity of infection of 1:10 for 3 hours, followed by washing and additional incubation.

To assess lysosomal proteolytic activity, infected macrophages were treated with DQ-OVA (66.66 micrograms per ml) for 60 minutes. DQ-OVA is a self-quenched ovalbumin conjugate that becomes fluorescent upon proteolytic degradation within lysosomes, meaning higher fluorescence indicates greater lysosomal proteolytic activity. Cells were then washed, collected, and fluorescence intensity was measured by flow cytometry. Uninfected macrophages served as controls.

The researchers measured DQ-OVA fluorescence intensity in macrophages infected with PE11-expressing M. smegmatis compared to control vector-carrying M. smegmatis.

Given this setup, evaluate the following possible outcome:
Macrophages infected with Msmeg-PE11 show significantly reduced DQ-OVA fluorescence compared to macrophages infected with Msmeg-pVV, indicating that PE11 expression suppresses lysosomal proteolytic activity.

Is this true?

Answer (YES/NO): YES